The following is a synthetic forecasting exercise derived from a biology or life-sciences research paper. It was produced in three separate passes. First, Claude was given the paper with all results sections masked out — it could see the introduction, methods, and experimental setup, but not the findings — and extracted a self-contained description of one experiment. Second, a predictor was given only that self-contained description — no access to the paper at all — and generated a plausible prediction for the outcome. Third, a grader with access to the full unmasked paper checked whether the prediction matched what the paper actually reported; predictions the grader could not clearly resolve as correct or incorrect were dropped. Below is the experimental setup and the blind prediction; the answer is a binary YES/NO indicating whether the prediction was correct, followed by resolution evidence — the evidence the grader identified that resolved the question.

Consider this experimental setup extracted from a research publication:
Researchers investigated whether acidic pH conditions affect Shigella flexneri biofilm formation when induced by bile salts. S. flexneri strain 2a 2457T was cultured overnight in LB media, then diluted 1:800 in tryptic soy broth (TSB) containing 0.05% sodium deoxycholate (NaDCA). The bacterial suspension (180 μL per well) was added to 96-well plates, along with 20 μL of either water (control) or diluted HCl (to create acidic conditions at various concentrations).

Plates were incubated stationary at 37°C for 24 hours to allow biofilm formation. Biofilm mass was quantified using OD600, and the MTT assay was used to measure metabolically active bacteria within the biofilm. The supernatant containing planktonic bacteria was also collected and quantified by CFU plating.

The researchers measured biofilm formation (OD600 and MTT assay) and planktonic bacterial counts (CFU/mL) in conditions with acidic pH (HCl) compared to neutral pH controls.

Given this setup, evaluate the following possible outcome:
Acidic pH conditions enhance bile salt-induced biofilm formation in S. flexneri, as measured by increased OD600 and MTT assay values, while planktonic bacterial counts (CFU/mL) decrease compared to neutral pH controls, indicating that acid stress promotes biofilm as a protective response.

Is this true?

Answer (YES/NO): NO